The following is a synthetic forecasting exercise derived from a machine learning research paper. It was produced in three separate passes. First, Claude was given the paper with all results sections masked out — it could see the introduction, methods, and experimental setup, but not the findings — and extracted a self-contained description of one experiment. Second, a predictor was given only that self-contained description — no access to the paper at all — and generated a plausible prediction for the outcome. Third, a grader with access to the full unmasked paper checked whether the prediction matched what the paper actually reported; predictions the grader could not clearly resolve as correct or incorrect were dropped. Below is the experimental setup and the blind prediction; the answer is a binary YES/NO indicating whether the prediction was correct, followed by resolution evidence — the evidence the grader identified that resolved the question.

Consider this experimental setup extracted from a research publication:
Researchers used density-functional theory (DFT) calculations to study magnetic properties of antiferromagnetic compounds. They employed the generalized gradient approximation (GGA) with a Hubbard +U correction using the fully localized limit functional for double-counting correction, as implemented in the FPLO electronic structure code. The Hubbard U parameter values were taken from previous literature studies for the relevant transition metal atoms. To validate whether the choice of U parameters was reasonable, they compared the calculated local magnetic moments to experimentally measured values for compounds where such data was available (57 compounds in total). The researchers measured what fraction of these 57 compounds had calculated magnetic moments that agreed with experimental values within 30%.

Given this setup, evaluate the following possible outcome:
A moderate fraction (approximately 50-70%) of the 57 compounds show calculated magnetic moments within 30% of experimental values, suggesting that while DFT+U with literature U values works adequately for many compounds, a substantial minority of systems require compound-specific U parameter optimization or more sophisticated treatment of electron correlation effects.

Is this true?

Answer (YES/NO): NO